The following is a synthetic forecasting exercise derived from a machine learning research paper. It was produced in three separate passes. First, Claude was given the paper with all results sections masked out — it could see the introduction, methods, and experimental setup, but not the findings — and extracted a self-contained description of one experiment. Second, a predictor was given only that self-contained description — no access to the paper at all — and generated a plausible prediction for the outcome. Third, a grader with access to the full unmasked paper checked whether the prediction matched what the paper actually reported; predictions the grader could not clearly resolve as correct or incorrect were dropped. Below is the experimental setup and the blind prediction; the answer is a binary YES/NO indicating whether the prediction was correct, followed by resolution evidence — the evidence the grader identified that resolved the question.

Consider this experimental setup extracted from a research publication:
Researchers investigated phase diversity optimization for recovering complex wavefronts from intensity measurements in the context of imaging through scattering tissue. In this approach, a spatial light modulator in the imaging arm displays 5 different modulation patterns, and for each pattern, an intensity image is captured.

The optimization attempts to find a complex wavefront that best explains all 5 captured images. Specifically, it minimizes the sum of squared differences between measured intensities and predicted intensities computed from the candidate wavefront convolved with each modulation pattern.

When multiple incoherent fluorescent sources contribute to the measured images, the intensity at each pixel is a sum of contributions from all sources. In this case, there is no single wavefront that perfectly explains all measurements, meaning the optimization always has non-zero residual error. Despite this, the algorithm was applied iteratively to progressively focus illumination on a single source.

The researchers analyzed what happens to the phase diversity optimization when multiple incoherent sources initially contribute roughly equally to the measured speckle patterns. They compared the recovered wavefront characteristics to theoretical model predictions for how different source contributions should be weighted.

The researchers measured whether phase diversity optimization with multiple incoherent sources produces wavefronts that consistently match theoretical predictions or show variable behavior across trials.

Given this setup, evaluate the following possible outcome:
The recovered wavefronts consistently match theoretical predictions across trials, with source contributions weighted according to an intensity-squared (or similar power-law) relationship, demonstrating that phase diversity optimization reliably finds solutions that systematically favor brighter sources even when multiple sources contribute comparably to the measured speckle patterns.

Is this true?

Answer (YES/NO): NO